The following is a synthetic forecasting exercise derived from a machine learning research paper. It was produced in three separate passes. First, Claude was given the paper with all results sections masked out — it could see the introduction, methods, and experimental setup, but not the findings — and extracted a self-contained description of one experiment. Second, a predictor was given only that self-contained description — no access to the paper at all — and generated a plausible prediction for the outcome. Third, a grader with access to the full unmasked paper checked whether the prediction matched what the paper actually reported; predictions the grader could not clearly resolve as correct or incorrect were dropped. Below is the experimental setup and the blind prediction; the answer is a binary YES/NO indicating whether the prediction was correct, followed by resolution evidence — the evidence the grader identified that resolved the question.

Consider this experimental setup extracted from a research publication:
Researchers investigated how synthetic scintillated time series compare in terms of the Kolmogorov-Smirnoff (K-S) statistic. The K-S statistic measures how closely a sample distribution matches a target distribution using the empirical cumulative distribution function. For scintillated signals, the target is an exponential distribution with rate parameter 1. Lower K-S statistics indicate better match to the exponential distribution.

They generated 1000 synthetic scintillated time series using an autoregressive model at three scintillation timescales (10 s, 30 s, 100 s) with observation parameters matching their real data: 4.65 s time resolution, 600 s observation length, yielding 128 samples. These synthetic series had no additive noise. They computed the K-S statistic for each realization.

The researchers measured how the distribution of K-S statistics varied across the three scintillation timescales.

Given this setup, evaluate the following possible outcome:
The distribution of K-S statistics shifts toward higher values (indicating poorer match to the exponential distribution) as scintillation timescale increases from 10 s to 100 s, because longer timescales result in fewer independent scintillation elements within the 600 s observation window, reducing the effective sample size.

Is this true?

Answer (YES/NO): YES